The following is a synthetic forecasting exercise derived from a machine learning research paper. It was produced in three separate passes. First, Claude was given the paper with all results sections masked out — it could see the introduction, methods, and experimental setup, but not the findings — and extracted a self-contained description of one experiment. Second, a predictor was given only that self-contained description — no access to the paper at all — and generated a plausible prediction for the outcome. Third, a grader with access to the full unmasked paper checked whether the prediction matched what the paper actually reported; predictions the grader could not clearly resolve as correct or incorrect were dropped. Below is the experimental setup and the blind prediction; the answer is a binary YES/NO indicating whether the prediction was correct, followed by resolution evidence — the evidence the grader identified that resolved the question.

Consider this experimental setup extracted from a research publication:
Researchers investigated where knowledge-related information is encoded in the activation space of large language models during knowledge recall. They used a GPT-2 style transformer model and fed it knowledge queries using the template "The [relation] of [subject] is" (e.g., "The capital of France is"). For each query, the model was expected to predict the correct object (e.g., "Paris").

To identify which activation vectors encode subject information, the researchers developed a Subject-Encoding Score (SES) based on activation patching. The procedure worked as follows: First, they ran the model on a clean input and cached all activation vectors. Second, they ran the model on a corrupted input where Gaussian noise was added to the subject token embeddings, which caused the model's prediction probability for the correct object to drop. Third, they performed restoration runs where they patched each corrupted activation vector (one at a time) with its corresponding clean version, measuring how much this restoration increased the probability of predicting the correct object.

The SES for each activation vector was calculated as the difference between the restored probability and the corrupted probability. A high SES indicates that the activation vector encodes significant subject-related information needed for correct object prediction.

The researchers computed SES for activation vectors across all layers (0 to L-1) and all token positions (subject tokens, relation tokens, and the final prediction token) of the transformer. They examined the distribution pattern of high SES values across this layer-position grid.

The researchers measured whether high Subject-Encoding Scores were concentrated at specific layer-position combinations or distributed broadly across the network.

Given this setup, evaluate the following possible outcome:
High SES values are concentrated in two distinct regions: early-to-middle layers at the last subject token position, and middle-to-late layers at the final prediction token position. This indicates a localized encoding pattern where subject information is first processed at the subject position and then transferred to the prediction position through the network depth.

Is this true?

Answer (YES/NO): NO